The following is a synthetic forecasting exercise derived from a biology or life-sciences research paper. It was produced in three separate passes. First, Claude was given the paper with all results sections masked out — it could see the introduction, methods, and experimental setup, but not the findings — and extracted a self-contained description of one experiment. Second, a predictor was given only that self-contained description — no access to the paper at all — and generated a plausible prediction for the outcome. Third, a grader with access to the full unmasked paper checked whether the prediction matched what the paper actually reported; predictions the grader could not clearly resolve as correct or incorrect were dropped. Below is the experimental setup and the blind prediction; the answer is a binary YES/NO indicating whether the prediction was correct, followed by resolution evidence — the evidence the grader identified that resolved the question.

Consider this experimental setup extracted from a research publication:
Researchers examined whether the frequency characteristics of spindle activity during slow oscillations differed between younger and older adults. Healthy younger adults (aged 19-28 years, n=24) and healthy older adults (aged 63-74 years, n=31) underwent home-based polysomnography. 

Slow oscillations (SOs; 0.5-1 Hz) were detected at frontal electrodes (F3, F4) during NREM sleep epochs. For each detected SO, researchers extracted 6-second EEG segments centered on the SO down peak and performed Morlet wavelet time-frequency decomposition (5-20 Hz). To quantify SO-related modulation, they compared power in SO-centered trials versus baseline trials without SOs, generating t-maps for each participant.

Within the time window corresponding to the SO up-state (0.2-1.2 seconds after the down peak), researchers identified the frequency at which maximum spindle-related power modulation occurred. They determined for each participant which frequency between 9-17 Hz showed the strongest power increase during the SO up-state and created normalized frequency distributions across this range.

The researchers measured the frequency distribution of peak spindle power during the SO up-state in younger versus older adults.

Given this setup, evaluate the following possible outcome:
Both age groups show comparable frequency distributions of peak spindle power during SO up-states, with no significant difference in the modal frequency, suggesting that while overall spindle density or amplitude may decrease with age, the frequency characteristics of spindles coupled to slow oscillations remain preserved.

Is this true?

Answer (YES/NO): NO